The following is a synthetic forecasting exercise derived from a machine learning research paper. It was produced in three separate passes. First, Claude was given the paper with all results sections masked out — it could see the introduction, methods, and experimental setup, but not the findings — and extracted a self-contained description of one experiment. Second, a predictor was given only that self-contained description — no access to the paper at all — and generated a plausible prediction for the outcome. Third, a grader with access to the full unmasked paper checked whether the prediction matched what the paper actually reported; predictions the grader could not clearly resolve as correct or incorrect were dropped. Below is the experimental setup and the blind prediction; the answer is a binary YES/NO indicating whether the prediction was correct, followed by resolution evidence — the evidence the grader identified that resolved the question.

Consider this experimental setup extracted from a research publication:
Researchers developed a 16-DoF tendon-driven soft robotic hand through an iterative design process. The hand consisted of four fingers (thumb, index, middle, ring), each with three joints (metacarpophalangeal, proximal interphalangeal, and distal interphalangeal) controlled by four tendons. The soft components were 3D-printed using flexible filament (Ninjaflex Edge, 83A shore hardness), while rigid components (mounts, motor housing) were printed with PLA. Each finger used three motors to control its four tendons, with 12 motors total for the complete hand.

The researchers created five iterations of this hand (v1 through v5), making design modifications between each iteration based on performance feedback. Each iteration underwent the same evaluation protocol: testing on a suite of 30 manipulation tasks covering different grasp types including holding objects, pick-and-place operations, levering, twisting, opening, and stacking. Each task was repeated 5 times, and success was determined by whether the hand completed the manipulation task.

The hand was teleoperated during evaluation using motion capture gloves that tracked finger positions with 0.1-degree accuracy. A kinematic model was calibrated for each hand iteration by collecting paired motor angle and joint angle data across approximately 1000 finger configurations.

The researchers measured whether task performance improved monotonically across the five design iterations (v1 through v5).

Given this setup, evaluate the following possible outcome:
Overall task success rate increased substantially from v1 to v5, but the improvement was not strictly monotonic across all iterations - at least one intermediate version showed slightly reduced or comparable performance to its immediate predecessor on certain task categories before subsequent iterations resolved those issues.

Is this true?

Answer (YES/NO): YES